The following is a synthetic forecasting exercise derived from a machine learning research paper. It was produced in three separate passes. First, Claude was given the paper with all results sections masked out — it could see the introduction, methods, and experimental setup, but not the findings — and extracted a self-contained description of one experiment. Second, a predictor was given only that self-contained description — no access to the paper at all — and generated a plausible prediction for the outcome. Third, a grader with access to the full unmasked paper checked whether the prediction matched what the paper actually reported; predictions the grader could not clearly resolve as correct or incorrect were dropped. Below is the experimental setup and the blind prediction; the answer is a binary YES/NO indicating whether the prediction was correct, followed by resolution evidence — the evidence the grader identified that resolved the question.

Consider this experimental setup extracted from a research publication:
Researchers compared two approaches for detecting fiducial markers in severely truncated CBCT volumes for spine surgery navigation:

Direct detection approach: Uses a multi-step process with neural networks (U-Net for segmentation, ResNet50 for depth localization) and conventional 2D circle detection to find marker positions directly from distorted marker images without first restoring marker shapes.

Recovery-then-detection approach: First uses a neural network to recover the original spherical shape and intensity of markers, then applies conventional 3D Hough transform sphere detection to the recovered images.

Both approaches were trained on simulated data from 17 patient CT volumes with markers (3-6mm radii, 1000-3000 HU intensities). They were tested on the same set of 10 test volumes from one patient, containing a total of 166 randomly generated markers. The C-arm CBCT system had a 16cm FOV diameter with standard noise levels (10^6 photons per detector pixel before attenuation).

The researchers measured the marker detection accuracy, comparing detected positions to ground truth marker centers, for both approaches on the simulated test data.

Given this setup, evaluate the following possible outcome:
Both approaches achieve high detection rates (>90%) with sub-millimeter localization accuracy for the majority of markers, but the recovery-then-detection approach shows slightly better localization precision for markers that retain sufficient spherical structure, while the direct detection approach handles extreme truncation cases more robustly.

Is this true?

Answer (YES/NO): NO